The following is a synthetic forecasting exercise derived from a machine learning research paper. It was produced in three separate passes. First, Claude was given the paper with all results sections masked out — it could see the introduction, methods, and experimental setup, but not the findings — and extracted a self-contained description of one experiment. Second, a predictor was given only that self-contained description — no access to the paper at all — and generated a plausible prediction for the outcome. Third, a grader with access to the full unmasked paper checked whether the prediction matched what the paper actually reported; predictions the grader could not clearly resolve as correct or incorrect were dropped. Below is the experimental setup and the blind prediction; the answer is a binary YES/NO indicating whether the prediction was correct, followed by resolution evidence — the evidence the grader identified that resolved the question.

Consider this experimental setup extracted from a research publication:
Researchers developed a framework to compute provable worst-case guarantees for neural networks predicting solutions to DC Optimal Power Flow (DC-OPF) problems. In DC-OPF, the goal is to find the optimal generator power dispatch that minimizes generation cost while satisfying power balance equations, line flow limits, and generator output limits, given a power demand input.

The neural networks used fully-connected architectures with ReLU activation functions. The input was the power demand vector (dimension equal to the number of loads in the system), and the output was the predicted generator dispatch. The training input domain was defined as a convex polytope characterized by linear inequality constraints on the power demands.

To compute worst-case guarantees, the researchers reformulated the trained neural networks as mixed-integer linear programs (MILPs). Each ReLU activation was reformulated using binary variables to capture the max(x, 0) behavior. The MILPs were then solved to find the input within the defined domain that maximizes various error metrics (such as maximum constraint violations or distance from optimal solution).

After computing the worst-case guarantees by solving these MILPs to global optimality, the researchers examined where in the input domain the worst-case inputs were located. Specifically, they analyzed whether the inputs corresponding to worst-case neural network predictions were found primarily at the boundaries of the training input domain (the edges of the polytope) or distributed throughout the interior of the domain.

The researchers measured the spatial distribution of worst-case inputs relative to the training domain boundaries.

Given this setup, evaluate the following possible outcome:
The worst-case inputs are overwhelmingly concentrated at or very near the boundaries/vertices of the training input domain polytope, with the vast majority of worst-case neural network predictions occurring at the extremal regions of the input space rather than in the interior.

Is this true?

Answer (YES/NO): YES